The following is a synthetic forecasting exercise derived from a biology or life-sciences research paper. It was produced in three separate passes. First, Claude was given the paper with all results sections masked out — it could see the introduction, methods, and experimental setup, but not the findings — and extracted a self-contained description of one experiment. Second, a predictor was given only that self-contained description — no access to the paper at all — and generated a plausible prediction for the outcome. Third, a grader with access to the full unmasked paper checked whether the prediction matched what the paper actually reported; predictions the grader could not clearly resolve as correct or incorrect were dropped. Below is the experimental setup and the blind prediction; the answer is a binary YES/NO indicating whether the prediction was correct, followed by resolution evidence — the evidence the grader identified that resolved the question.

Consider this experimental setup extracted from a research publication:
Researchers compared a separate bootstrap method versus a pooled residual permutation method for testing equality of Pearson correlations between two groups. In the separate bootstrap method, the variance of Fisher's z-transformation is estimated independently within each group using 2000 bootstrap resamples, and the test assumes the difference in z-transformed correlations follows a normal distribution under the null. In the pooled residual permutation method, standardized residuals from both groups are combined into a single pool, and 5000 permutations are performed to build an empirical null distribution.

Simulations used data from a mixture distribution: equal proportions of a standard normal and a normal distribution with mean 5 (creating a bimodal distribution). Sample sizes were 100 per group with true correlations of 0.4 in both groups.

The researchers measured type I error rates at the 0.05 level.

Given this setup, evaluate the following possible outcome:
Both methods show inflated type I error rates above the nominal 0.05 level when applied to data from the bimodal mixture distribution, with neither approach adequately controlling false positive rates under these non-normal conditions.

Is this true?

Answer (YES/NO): NO